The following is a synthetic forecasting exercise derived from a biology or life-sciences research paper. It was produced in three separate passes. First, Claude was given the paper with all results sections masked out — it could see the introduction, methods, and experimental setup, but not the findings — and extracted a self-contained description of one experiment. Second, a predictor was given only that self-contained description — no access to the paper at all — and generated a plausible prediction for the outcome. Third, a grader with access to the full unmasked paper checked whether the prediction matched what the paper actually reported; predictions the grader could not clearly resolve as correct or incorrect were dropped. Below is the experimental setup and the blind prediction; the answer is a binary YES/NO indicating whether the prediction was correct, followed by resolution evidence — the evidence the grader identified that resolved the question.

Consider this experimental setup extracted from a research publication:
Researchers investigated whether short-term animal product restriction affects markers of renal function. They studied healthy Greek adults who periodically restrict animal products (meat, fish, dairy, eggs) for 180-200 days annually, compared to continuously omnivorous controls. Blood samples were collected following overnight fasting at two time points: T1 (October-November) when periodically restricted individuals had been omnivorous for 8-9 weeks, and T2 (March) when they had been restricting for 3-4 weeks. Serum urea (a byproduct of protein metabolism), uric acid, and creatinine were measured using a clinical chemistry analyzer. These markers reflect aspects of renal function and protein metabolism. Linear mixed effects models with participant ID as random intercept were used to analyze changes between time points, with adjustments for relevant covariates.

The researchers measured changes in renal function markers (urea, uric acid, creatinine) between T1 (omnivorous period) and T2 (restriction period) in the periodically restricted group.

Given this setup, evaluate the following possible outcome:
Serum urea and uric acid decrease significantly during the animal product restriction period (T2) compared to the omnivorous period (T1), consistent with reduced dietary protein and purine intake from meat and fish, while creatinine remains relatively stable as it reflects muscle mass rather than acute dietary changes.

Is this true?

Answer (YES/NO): NO